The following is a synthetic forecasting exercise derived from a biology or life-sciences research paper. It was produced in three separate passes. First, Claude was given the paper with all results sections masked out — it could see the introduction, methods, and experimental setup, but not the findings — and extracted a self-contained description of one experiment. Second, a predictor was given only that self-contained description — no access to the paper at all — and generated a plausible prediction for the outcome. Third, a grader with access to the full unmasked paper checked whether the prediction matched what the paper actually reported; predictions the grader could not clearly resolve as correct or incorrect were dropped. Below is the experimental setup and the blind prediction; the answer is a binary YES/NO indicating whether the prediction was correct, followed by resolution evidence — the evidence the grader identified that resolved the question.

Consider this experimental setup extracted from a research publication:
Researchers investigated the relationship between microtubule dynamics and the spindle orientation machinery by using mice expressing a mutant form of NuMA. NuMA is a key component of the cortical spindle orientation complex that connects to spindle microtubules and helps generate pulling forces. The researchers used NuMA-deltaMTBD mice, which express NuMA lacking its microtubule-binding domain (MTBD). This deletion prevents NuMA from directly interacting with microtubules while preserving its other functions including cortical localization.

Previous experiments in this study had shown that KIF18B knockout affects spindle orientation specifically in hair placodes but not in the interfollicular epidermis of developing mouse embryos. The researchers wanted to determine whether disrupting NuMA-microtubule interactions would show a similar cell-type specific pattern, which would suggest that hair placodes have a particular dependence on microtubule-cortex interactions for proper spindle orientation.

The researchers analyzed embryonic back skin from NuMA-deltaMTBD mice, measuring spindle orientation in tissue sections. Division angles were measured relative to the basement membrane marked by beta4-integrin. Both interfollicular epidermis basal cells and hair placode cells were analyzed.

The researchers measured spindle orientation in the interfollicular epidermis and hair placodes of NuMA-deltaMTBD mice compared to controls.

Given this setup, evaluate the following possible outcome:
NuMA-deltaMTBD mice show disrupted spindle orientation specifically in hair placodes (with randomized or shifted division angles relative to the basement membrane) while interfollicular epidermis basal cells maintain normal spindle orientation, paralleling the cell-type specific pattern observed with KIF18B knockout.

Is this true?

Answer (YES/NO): NO